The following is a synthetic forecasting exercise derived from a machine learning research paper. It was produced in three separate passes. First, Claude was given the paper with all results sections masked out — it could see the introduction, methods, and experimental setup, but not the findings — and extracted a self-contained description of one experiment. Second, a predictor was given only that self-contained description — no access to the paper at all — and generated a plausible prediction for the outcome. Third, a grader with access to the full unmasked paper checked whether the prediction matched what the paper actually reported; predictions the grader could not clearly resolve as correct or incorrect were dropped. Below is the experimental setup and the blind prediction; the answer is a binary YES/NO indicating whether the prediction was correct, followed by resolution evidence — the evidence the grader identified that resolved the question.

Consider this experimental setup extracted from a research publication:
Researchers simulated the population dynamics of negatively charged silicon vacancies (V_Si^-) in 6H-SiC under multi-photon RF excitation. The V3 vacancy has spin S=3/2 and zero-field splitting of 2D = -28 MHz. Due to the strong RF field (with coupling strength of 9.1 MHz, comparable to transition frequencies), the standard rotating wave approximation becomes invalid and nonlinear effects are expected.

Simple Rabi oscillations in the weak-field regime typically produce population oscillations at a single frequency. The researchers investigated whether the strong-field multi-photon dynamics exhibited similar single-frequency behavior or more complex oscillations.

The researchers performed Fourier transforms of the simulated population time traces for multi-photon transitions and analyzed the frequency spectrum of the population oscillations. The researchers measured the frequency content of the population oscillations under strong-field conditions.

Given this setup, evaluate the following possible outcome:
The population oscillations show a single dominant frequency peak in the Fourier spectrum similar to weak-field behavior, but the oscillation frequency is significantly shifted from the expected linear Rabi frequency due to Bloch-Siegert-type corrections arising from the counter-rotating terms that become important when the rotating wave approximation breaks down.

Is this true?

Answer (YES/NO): NO